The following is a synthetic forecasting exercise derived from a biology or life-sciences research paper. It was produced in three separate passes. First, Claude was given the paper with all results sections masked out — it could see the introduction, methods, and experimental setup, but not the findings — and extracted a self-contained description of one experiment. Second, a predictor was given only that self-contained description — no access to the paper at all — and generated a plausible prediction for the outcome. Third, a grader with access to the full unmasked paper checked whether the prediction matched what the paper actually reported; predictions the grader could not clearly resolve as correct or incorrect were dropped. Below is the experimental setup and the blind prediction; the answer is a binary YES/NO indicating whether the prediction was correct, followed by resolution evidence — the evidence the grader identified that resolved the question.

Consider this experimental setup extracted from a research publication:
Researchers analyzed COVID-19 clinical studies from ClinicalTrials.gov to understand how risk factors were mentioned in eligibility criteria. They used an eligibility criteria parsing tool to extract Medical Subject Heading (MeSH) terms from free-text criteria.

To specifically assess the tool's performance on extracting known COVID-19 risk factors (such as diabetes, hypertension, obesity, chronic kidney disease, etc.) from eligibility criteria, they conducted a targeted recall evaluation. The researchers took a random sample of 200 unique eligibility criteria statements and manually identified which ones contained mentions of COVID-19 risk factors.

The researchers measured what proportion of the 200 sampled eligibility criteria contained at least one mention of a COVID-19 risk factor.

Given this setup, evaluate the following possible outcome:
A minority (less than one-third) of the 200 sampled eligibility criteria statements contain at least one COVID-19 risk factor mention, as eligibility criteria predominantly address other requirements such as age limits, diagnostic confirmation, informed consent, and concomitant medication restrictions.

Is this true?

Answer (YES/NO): NO